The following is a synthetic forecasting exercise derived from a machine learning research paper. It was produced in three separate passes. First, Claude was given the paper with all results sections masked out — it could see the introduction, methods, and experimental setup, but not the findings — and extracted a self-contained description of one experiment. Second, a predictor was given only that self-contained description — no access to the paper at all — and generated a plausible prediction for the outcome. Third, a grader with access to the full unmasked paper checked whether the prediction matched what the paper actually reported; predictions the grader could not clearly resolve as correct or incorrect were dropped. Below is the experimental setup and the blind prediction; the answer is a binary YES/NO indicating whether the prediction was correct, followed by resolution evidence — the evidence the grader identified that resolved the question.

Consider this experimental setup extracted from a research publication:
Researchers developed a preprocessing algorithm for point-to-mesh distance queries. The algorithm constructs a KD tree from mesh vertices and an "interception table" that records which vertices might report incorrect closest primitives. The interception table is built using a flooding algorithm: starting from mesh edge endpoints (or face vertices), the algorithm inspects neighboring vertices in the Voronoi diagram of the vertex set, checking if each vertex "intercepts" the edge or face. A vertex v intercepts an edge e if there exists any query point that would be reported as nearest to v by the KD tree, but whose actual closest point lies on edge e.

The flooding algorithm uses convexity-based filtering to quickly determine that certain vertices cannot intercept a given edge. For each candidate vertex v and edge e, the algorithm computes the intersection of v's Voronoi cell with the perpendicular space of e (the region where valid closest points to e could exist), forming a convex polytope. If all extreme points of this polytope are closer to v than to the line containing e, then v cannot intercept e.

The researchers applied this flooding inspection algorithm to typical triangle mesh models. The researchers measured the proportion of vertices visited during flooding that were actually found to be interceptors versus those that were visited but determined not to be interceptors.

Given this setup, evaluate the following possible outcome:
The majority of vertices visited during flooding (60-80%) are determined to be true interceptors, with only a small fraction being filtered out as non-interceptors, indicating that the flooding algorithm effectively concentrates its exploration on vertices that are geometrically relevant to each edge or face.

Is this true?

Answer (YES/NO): NO